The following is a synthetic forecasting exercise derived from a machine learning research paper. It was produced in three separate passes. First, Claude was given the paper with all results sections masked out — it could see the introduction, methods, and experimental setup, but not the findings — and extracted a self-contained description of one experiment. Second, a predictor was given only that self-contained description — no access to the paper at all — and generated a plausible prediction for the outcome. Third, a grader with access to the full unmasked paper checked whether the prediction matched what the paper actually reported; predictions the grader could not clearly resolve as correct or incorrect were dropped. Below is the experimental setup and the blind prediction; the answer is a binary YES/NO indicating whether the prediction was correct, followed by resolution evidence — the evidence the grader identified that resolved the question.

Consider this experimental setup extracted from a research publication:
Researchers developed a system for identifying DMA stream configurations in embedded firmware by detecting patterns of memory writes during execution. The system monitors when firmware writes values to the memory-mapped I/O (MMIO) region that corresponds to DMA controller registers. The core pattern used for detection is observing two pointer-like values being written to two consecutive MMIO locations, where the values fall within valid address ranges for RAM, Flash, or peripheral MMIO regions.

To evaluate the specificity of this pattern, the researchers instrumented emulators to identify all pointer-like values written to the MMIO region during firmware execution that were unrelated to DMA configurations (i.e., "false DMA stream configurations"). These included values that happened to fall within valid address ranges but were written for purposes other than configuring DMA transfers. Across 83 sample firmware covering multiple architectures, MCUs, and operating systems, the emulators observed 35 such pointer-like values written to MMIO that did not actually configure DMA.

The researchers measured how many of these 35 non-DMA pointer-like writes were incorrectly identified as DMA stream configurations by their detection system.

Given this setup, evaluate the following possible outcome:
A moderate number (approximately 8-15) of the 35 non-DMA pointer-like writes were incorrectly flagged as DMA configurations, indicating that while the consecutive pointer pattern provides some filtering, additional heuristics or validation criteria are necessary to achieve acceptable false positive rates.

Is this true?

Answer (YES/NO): NO